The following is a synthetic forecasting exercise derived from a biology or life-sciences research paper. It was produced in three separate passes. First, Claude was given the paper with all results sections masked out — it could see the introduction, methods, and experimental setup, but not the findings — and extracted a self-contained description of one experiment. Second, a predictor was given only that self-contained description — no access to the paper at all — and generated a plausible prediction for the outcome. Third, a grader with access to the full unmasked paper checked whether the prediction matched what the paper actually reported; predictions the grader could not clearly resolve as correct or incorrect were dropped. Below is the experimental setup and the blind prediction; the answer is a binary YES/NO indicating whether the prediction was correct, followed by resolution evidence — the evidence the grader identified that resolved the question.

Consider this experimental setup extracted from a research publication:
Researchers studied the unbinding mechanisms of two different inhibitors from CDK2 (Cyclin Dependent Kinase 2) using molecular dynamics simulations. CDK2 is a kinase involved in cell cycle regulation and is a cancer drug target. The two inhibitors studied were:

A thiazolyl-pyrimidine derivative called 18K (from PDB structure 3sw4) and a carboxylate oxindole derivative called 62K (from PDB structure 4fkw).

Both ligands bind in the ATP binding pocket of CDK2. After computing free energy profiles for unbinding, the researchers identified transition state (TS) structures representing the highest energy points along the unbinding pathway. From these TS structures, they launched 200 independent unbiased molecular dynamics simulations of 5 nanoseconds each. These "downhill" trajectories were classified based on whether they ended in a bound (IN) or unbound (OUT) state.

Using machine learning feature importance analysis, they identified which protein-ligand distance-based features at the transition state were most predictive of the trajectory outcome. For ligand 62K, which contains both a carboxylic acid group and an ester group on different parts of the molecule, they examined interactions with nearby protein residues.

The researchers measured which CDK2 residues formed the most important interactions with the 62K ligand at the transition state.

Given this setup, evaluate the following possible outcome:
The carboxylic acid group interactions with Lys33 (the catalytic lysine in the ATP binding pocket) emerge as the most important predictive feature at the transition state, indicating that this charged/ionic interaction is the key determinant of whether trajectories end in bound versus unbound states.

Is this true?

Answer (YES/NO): NO